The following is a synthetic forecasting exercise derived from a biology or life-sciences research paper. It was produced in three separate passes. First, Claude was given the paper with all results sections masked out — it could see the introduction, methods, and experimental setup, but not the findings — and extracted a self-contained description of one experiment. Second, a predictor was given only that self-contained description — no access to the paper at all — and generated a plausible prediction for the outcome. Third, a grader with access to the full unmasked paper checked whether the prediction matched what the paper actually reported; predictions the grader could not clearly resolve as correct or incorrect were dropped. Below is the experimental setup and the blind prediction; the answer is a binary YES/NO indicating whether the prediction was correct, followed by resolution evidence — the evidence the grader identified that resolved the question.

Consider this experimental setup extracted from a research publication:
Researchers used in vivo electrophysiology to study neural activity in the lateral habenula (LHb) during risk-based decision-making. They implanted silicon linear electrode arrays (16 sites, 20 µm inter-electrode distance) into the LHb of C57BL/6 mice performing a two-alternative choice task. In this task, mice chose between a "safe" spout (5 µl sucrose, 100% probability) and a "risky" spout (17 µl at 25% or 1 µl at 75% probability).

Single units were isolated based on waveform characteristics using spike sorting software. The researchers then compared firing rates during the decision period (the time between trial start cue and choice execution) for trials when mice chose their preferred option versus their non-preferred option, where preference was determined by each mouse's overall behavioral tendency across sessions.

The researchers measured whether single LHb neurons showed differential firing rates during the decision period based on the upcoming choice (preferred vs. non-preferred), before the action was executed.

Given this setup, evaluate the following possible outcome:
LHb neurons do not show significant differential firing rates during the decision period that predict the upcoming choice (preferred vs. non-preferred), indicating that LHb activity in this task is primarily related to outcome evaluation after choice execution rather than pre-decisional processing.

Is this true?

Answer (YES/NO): NO